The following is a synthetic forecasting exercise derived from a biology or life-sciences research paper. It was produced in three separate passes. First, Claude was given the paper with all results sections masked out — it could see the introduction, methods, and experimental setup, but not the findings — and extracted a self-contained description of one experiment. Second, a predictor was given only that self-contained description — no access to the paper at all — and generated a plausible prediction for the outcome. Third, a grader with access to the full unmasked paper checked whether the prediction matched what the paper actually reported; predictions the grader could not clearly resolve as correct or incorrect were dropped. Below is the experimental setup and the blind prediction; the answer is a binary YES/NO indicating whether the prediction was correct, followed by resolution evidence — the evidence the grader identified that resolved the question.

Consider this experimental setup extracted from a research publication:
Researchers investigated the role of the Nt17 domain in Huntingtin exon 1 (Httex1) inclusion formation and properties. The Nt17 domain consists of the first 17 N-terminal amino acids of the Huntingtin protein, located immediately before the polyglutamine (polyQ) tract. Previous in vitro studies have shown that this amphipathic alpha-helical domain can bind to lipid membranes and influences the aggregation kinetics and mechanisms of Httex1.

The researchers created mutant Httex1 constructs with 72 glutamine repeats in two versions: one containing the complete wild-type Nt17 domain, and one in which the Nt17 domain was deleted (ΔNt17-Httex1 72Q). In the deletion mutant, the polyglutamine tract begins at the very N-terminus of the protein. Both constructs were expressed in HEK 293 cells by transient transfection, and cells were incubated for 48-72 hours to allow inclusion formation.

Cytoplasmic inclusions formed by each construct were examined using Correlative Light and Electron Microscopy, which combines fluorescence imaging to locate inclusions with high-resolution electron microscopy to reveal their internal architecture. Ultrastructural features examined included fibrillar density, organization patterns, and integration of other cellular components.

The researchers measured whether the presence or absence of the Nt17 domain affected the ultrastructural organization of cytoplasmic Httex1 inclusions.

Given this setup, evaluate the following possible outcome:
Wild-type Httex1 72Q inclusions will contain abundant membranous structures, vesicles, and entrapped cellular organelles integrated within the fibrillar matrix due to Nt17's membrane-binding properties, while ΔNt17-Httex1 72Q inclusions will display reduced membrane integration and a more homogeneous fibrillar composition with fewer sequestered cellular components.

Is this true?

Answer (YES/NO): NO